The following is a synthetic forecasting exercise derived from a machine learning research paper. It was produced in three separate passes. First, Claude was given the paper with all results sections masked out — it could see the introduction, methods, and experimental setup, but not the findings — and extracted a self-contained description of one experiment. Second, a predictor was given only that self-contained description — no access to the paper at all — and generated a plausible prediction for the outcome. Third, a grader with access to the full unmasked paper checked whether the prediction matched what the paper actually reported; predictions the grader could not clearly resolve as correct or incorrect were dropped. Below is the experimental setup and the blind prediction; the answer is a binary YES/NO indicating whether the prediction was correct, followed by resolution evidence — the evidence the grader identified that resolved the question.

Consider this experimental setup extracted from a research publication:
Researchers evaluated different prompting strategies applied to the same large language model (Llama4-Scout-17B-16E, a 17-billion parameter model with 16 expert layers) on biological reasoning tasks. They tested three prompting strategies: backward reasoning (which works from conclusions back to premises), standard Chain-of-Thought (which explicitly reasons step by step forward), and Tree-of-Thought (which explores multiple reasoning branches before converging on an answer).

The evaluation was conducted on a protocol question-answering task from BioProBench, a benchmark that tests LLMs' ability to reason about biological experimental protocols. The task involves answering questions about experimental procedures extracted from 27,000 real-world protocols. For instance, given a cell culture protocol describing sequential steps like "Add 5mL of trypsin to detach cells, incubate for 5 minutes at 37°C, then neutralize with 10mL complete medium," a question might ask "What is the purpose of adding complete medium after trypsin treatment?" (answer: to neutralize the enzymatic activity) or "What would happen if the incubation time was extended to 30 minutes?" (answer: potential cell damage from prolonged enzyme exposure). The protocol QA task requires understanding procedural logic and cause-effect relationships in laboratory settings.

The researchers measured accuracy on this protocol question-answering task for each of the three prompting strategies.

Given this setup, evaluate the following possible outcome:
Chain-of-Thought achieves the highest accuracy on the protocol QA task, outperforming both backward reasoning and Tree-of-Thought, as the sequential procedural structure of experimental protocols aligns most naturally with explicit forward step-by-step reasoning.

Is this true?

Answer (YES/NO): NO